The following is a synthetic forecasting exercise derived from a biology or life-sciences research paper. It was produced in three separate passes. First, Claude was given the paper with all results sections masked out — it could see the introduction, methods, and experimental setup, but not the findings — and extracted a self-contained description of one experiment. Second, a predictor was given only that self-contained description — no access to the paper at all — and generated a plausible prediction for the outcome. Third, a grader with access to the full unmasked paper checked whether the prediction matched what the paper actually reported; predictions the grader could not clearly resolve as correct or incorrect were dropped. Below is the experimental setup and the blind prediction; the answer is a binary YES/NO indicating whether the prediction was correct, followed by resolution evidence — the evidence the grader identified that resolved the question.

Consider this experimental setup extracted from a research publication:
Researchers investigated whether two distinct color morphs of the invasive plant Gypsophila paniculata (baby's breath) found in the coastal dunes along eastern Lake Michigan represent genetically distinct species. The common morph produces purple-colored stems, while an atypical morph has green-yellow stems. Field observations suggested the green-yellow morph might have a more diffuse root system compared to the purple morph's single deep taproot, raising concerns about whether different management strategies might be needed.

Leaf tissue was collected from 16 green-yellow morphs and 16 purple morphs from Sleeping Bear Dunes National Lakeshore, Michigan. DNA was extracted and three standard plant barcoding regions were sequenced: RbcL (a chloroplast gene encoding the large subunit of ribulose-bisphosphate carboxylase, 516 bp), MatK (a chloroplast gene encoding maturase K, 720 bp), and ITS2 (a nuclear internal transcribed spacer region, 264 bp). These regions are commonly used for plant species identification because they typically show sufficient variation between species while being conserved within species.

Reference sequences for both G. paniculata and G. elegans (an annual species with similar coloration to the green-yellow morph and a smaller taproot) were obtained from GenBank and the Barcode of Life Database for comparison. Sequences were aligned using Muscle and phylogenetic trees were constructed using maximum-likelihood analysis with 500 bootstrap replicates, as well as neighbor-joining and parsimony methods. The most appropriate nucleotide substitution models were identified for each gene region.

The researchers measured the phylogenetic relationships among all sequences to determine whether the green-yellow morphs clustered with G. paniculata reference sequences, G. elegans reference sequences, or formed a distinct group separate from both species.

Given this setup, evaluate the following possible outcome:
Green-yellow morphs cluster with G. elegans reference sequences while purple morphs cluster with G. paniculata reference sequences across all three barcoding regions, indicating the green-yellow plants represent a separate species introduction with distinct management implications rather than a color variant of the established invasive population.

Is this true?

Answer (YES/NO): NO